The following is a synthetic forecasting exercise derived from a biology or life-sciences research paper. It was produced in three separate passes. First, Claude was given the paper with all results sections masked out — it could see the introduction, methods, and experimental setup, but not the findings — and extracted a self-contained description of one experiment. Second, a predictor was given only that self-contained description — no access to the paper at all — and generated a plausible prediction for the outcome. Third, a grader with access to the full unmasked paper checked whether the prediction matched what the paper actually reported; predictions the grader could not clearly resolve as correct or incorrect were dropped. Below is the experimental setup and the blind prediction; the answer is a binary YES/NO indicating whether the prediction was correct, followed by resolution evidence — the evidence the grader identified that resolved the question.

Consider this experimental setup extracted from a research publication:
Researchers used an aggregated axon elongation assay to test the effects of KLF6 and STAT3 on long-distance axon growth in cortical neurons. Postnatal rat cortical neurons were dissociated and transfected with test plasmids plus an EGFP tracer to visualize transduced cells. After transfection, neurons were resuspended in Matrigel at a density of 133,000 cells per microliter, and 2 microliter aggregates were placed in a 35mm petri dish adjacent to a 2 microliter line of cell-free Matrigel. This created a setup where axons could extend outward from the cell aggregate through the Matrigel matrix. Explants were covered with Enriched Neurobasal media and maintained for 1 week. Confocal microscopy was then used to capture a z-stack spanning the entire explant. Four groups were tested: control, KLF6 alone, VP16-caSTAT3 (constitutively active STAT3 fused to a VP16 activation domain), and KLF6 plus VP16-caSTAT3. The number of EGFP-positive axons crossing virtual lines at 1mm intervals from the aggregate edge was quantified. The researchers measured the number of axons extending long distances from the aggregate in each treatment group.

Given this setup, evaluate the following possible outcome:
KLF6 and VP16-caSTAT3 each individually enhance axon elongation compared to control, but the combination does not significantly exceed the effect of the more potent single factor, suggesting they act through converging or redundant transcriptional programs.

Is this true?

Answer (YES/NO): NO